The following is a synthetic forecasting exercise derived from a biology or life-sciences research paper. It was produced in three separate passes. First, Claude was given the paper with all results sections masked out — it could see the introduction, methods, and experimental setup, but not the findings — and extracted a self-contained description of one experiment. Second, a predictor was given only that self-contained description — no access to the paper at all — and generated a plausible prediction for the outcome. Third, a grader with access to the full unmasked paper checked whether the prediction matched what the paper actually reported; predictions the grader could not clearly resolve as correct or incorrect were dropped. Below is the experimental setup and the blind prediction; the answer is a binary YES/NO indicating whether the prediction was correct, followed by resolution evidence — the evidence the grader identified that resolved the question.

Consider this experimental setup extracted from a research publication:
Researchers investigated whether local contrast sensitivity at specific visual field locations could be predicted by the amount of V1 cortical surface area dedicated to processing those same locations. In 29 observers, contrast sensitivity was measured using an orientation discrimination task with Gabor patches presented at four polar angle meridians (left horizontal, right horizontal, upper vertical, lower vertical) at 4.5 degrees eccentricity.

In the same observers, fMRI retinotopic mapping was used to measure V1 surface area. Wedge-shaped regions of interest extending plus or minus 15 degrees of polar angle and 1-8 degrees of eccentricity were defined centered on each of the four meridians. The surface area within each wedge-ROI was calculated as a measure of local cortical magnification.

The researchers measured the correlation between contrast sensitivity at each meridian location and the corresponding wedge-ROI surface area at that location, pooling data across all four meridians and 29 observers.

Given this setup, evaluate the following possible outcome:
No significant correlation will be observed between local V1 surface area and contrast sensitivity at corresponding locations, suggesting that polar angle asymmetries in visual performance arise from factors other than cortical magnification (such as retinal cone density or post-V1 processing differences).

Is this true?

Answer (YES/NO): NO